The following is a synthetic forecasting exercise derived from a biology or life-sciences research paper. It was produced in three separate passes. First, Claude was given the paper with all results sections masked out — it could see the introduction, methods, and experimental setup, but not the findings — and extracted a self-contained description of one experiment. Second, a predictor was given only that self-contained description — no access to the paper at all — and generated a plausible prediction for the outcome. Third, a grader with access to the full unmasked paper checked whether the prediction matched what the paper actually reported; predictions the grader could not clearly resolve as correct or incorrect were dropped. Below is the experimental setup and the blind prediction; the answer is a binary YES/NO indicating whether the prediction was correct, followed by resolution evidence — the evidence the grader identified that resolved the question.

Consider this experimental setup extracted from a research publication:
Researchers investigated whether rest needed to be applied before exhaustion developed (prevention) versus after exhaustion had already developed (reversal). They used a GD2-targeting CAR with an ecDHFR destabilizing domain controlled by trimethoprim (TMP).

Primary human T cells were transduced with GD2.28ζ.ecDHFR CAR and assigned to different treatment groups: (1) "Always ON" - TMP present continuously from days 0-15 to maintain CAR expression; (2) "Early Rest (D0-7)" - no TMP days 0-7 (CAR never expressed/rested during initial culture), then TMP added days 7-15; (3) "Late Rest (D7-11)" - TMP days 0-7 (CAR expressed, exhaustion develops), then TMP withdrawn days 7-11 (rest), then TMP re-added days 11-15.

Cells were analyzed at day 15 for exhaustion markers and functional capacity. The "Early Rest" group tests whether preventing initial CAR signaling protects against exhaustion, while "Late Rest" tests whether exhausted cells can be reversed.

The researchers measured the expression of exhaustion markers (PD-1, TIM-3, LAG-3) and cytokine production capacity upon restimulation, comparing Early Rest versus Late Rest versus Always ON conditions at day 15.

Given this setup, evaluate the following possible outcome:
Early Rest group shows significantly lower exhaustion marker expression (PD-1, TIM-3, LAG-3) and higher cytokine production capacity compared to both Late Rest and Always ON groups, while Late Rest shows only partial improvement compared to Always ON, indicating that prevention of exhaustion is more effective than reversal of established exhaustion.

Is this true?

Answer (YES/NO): NO